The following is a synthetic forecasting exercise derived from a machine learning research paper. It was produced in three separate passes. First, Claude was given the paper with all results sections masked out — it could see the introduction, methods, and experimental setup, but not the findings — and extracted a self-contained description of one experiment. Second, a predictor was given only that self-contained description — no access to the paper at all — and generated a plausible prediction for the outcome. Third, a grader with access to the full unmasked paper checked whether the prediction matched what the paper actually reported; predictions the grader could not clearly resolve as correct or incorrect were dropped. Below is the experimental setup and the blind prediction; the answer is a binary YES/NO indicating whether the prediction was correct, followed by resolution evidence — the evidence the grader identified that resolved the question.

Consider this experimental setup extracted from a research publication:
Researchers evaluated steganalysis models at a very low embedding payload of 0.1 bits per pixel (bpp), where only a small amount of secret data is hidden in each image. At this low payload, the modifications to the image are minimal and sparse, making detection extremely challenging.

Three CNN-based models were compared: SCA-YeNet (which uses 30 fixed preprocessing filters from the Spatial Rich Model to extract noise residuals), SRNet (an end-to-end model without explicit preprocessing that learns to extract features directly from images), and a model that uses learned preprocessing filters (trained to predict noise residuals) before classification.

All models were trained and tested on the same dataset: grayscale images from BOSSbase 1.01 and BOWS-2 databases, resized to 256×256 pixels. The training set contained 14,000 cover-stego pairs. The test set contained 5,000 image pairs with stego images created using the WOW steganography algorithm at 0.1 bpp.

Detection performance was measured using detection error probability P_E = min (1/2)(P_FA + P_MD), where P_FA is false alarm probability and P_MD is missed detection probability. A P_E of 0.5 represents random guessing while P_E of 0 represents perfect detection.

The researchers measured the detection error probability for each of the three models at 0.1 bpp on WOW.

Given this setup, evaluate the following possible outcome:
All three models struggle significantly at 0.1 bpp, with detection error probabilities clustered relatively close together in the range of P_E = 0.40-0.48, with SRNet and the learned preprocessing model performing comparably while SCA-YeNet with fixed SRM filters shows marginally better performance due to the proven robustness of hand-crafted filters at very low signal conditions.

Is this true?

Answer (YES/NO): NO